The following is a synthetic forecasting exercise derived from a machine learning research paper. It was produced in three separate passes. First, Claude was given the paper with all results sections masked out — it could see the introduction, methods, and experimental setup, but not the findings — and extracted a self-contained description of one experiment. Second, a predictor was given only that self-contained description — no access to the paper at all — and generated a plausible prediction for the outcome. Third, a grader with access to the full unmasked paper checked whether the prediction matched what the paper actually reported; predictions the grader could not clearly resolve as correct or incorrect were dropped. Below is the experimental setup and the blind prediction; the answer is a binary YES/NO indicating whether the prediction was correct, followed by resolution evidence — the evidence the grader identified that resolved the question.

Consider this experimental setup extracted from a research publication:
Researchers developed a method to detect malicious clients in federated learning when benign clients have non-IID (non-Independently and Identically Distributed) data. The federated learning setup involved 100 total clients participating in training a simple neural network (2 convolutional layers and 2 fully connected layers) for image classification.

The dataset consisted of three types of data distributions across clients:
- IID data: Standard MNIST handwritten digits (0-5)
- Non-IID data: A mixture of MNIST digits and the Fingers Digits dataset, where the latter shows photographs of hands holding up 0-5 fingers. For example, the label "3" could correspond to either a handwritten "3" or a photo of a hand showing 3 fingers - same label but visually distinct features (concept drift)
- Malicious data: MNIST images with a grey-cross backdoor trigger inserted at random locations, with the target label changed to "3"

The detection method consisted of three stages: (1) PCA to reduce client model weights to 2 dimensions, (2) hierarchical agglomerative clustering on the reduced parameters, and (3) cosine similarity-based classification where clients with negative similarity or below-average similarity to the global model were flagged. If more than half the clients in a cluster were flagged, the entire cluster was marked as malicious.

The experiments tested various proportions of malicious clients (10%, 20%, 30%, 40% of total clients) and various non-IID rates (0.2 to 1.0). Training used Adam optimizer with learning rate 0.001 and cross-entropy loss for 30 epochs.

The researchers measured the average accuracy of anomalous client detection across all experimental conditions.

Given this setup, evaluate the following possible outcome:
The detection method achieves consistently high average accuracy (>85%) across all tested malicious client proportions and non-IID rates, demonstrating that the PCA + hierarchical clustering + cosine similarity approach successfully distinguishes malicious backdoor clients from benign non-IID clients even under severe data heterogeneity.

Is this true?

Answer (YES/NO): YES